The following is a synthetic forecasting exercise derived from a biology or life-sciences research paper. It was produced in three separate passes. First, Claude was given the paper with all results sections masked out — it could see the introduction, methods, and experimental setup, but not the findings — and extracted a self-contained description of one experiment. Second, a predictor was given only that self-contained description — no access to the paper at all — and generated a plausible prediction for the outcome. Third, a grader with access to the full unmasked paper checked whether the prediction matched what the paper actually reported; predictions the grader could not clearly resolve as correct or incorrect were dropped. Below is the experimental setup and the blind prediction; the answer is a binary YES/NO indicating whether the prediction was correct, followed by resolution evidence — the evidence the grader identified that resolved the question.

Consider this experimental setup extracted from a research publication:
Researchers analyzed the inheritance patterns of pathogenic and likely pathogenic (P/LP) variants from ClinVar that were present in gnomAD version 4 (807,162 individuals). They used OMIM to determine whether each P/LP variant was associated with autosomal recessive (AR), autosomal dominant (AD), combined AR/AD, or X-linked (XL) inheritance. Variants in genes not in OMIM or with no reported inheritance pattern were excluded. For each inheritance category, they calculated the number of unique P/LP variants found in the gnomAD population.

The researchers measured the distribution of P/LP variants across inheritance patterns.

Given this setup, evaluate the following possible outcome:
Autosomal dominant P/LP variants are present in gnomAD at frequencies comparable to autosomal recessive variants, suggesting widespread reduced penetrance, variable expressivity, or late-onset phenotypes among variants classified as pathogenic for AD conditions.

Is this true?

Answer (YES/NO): NO